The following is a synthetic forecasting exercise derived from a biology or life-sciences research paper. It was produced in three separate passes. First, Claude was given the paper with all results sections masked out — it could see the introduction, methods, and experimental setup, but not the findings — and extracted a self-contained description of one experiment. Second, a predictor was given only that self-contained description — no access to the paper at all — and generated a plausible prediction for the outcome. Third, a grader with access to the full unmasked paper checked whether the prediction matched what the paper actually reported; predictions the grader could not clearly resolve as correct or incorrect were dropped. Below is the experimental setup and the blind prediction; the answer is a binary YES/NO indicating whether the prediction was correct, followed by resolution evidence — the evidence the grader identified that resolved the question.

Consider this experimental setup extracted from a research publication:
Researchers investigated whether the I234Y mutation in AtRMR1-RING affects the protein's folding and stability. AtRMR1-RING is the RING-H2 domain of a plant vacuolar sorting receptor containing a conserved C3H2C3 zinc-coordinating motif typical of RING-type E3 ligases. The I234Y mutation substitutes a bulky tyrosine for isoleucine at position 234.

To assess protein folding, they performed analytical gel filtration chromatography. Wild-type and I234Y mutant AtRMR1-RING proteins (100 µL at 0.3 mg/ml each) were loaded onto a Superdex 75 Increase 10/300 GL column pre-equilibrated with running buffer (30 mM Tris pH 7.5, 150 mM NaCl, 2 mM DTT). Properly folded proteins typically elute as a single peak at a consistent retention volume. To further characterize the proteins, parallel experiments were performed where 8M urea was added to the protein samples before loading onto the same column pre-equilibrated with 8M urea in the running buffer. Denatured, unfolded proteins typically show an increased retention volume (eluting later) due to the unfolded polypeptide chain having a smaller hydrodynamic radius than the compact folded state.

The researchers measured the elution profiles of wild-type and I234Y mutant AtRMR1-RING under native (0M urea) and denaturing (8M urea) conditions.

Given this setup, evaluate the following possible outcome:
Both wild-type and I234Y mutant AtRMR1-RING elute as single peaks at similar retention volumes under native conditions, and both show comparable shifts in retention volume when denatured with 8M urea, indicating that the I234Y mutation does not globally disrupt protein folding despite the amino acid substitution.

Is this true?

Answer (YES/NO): YES